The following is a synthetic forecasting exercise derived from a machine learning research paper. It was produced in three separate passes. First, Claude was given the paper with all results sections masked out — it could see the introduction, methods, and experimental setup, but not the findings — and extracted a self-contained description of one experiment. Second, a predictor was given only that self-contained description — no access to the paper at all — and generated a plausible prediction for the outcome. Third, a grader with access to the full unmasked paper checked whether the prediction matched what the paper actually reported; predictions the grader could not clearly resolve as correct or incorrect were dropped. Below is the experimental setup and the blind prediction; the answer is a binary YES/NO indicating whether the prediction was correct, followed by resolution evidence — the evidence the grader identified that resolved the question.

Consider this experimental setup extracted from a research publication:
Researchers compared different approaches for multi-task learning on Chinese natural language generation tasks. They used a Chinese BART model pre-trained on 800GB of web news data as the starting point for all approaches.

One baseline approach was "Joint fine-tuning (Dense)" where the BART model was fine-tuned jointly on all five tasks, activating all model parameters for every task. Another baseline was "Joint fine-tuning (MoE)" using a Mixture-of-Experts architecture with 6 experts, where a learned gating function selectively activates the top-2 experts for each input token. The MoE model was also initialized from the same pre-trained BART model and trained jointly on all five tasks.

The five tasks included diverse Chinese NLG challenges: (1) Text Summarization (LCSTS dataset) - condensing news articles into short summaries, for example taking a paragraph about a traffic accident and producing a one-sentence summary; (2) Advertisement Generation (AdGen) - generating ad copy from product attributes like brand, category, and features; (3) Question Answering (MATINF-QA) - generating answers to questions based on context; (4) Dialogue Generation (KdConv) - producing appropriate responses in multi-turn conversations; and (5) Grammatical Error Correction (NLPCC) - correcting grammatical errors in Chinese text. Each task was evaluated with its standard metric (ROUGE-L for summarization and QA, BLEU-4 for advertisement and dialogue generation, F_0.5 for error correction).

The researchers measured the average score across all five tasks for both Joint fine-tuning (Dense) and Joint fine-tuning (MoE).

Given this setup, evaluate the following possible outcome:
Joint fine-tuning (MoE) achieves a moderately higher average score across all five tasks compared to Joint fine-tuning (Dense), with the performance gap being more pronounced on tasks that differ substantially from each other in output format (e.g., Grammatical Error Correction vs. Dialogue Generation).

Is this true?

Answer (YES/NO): NO